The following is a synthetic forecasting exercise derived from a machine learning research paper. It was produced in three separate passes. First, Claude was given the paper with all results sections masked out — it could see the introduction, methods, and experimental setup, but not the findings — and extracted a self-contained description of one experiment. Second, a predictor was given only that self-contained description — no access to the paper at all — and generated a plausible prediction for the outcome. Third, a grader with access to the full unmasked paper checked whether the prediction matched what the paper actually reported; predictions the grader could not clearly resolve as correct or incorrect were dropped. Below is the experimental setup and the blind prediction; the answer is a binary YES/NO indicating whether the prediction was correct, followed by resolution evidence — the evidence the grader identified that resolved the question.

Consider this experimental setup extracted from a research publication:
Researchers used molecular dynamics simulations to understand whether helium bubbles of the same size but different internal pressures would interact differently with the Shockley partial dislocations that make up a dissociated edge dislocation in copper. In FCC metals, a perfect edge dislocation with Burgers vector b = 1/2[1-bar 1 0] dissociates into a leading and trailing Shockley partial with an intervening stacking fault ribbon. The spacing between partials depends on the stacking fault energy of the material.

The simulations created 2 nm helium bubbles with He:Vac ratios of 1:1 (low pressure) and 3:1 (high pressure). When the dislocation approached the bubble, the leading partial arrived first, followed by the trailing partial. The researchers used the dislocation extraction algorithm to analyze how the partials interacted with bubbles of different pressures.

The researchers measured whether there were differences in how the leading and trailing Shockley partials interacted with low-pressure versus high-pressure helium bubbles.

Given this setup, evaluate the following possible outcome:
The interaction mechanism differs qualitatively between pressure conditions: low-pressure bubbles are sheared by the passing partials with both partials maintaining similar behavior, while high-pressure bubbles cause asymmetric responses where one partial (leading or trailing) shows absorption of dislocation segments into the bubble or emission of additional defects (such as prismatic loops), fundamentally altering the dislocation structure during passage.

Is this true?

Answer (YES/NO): NO